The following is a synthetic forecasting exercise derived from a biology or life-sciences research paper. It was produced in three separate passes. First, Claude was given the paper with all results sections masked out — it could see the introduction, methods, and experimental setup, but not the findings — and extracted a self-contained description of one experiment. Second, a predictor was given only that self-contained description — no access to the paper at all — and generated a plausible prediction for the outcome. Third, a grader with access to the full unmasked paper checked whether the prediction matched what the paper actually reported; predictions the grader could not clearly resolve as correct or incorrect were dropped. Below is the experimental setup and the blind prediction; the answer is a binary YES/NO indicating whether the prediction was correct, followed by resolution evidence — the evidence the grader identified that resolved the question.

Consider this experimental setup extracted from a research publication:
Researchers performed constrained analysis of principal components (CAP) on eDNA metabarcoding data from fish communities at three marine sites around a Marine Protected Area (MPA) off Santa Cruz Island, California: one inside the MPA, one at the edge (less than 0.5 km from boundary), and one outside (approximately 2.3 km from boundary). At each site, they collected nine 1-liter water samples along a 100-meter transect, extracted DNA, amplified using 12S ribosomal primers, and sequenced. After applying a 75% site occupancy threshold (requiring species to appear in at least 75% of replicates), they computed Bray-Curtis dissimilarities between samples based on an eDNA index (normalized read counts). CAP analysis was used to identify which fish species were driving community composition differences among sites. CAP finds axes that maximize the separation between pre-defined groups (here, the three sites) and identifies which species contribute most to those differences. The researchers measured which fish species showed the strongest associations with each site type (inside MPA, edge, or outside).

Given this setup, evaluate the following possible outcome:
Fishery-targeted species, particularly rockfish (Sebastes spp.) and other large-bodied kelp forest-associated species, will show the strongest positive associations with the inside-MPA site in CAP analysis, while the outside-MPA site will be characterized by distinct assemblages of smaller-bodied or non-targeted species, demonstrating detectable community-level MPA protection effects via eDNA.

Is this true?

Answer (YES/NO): NO